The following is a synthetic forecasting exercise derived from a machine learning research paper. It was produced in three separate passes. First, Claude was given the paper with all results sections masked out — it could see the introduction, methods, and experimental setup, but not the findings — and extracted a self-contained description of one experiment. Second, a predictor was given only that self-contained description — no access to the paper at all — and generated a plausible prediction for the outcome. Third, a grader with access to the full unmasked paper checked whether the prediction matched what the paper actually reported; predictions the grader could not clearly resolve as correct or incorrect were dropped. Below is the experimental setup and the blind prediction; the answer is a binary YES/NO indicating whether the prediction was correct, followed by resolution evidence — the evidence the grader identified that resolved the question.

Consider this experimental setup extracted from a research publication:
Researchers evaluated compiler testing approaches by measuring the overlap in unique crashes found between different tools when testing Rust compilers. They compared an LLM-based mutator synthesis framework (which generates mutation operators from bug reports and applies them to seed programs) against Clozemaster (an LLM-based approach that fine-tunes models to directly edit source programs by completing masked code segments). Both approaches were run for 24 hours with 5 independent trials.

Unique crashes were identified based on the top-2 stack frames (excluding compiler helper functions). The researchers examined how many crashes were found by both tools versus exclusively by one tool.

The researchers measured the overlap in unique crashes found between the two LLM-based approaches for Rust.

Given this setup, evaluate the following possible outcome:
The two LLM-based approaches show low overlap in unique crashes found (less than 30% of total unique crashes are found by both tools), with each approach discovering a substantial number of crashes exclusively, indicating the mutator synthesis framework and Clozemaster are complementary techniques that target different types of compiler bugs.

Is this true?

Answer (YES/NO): NO